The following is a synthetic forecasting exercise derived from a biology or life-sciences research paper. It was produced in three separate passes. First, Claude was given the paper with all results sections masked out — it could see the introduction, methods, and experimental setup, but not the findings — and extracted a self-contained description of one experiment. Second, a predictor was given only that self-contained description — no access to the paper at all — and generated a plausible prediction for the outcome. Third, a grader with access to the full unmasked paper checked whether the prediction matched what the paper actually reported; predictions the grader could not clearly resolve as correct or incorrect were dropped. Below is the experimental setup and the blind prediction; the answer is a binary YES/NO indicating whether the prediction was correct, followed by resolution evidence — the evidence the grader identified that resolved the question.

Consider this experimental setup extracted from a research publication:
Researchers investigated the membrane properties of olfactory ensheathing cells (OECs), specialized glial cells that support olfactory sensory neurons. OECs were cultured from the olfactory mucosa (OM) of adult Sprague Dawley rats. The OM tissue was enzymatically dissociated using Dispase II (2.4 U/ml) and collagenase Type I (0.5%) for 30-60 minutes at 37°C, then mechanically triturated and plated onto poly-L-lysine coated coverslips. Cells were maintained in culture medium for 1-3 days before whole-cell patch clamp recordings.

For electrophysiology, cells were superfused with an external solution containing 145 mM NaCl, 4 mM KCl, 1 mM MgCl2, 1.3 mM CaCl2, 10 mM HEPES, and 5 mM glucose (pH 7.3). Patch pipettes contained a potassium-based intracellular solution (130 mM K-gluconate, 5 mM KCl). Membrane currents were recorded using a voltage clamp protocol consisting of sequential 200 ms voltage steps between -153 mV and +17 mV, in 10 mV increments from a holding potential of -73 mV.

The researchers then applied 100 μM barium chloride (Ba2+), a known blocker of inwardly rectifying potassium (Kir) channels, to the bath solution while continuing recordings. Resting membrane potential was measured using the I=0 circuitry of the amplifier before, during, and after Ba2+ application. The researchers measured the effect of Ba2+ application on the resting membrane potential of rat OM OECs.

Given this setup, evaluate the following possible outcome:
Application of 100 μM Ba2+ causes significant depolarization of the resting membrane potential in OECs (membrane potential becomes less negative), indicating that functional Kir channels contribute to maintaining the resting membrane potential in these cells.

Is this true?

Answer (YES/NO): YES